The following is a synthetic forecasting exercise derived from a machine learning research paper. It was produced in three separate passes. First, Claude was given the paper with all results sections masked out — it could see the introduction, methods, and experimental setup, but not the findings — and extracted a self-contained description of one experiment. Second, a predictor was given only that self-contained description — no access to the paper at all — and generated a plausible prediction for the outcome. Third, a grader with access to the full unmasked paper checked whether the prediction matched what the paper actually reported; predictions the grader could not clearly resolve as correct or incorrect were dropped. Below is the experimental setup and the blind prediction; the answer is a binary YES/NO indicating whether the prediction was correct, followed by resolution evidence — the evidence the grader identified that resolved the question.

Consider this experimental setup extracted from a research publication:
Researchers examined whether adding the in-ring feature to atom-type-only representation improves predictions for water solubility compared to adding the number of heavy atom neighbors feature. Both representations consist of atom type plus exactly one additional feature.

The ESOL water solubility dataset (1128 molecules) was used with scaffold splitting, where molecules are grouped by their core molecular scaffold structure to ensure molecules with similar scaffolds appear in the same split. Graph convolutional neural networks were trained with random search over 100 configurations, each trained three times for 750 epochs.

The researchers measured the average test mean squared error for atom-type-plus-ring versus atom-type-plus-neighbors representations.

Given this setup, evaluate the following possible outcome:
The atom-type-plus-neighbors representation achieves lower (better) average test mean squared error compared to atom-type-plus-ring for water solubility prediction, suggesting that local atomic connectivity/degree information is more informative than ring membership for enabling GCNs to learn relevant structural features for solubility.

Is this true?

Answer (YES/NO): YES